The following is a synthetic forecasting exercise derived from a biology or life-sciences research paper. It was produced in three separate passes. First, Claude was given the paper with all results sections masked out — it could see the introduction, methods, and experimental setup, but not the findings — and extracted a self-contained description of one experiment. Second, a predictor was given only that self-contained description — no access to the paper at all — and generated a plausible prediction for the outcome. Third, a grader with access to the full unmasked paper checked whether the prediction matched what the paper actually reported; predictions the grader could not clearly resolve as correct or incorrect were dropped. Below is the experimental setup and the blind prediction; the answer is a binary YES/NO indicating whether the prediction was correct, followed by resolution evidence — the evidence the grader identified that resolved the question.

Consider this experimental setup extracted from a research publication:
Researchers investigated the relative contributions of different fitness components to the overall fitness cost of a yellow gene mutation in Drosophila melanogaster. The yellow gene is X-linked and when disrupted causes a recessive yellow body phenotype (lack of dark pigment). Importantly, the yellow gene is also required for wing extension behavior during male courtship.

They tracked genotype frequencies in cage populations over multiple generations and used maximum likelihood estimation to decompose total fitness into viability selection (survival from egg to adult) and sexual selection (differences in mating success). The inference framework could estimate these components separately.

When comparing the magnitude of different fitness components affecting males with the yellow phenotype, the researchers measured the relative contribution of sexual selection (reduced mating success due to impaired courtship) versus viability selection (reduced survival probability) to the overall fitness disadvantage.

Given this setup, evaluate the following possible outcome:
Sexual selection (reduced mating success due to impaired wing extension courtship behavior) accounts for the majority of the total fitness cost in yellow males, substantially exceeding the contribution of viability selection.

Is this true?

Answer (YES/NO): YES